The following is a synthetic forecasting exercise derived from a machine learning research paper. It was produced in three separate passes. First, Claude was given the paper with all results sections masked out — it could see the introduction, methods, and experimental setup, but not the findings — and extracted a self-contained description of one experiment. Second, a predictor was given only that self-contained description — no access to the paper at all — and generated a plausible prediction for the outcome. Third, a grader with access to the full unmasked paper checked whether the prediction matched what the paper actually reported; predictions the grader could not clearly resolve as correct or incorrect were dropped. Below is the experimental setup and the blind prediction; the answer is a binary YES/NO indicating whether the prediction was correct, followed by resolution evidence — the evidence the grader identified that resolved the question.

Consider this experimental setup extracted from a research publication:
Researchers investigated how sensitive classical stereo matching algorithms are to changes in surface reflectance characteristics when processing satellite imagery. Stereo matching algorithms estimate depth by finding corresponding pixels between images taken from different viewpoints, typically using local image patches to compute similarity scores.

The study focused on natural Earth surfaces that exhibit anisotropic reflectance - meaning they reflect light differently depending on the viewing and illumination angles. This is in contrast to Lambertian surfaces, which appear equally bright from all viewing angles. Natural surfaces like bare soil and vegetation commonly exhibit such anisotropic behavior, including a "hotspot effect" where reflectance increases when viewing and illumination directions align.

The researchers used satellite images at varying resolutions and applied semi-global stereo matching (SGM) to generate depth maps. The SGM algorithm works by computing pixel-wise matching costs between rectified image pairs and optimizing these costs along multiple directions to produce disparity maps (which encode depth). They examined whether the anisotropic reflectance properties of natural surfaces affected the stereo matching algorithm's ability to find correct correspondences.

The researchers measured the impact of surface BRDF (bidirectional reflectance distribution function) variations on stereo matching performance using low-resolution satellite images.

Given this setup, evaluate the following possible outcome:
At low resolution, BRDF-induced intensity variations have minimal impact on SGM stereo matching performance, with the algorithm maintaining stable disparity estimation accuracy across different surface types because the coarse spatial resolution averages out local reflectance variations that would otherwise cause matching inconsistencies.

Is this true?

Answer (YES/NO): NO